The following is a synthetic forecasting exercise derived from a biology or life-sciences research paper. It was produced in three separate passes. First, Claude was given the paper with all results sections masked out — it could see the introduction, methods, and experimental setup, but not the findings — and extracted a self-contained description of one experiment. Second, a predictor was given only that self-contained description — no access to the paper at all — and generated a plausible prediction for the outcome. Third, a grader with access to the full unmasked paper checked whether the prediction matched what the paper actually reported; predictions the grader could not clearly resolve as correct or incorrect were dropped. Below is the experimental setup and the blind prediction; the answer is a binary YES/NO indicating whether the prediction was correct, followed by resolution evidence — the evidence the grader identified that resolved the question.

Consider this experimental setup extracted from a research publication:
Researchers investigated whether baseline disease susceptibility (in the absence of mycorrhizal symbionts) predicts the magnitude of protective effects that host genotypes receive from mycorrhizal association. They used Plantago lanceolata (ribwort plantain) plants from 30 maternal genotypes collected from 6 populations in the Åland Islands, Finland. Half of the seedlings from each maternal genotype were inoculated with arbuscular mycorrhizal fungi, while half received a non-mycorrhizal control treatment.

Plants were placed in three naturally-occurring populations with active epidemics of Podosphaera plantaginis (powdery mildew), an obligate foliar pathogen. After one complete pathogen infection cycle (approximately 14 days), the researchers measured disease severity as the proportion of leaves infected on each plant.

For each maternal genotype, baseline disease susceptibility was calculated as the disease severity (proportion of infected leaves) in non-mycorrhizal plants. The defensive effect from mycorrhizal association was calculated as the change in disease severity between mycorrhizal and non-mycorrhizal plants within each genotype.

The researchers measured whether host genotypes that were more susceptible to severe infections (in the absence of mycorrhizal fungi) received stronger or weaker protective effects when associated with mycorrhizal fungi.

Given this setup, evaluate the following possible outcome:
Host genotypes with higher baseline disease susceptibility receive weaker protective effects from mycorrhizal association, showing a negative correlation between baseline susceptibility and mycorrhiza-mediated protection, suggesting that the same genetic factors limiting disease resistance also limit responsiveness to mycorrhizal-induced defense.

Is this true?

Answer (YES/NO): NO